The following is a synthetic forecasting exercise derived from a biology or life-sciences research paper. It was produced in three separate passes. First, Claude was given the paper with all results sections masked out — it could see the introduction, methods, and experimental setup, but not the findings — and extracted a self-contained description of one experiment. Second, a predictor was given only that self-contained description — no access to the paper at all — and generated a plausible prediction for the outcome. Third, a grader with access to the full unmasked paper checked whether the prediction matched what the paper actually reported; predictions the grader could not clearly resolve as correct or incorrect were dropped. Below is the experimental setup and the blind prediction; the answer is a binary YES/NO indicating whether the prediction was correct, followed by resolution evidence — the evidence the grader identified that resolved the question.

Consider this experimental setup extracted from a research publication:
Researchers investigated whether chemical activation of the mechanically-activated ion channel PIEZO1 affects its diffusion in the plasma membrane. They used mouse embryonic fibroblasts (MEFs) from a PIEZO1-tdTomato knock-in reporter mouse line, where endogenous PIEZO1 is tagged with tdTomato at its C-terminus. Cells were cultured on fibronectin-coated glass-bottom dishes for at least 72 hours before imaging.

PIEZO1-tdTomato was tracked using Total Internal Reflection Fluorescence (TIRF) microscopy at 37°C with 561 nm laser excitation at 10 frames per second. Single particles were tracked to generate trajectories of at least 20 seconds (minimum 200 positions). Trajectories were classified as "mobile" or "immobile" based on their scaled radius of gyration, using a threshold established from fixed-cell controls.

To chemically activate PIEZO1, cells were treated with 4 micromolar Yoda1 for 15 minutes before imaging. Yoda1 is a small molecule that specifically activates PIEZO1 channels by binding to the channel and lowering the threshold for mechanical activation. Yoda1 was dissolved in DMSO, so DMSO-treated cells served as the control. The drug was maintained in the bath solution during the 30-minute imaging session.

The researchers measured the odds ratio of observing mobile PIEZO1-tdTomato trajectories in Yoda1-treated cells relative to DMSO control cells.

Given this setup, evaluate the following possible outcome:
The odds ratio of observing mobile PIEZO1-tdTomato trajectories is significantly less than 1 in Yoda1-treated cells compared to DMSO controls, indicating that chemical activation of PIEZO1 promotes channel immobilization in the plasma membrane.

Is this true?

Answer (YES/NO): NO